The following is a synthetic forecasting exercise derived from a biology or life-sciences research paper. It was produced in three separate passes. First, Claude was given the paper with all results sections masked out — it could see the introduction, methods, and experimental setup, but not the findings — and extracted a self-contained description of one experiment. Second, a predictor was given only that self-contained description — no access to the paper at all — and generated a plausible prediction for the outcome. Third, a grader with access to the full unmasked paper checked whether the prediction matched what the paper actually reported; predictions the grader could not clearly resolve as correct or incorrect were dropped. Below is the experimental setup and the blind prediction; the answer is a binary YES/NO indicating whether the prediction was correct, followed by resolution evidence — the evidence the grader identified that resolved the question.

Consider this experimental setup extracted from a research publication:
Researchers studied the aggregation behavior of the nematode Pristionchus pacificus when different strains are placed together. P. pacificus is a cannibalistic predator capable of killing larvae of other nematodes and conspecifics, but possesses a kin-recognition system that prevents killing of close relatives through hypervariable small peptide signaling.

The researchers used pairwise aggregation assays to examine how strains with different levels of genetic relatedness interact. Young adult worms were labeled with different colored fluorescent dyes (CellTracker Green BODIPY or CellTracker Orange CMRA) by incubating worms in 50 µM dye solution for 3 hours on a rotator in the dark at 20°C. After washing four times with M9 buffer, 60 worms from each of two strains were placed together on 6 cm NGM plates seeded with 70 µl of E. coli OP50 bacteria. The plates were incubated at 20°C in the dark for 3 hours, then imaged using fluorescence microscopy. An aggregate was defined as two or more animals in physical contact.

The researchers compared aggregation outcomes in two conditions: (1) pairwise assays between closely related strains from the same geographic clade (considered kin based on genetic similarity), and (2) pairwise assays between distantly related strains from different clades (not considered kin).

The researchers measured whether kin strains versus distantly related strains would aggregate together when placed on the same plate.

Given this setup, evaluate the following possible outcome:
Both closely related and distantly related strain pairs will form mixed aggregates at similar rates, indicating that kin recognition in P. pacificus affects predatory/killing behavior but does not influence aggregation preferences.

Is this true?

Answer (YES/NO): NO